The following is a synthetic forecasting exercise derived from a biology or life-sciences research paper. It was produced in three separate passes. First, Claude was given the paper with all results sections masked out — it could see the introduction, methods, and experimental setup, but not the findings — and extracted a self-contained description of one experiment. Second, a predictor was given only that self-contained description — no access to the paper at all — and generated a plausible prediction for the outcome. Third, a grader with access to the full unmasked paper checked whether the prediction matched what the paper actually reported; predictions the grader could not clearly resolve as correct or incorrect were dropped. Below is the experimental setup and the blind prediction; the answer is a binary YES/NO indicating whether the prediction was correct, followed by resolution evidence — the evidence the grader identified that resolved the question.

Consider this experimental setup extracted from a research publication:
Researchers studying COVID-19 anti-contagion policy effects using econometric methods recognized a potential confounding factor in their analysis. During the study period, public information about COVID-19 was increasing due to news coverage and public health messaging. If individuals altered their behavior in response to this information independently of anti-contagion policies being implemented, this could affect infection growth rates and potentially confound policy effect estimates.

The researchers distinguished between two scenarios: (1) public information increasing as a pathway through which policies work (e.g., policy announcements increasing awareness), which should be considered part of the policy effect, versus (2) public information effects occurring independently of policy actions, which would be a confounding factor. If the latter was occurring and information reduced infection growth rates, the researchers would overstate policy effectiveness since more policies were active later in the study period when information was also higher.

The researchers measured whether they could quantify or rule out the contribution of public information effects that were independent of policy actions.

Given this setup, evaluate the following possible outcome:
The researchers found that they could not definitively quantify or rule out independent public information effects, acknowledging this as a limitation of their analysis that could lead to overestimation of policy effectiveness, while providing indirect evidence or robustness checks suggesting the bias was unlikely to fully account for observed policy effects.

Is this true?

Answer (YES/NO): NO